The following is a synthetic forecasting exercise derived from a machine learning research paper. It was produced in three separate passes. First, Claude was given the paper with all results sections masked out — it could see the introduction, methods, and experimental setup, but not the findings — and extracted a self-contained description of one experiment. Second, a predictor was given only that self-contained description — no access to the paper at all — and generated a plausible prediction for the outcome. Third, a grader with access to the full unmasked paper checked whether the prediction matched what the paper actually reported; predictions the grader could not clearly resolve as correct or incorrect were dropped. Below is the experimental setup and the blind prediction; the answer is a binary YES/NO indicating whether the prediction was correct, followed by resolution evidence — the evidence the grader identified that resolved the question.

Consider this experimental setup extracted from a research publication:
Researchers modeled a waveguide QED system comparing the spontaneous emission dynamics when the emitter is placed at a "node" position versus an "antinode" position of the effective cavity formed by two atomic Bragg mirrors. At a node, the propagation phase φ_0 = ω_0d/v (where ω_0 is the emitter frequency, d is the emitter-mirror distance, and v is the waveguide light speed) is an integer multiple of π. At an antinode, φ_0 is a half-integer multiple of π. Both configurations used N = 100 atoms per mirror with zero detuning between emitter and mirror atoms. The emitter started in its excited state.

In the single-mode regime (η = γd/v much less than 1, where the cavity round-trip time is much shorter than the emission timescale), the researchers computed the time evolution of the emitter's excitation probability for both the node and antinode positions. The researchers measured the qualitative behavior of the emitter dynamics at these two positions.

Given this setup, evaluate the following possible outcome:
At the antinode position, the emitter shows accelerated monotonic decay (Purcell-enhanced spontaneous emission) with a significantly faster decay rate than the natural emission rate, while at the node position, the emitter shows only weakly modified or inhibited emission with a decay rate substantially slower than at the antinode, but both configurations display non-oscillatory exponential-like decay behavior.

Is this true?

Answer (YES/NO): NO